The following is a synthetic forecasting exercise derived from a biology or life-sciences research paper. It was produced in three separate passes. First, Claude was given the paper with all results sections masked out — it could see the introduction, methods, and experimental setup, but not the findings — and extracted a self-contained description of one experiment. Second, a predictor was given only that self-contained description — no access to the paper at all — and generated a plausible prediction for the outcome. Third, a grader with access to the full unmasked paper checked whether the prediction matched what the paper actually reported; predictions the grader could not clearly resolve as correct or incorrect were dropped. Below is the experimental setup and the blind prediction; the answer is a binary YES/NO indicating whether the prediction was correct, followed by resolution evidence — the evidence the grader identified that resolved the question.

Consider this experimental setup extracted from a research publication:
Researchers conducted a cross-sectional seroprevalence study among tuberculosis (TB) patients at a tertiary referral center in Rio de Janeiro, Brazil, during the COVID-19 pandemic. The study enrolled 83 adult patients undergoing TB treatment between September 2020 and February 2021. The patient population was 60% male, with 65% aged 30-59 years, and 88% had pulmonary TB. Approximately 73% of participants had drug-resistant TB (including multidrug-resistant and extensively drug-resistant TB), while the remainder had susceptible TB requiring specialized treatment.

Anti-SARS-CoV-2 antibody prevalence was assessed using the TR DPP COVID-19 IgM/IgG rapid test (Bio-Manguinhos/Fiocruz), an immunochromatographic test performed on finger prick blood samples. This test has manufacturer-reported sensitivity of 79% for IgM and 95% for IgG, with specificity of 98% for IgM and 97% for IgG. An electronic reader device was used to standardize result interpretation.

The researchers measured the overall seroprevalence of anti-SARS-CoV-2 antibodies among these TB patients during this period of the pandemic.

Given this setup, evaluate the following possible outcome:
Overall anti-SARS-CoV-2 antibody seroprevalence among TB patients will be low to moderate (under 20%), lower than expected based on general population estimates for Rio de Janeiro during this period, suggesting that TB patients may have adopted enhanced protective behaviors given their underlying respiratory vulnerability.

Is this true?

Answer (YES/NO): NO